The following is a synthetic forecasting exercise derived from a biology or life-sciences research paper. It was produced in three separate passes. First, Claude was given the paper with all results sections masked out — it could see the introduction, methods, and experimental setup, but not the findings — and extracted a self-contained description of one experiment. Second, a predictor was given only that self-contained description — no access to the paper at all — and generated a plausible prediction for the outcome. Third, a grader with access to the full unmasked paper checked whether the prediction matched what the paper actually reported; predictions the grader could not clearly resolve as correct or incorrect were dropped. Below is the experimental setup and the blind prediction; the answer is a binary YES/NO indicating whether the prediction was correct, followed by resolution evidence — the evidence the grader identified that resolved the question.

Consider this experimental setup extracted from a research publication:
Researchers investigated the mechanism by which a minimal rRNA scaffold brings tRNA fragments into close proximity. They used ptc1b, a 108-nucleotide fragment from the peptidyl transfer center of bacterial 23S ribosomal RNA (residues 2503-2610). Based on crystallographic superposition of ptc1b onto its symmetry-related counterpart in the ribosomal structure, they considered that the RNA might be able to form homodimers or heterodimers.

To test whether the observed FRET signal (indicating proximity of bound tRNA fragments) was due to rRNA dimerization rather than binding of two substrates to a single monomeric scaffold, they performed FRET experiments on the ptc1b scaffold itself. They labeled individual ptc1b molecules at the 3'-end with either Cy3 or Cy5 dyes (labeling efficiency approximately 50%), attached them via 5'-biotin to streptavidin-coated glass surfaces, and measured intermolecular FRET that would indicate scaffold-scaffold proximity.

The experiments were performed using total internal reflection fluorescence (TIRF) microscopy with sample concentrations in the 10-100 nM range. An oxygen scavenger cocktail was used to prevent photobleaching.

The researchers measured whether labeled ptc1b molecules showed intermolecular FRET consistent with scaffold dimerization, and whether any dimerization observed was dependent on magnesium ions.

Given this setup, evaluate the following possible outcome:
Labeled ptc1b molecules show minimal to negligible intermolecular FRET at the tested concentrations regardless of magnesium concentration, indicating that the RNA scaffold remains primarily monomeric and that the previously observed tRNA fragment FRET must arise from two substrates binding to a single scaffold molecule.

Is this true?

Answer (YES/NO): NO